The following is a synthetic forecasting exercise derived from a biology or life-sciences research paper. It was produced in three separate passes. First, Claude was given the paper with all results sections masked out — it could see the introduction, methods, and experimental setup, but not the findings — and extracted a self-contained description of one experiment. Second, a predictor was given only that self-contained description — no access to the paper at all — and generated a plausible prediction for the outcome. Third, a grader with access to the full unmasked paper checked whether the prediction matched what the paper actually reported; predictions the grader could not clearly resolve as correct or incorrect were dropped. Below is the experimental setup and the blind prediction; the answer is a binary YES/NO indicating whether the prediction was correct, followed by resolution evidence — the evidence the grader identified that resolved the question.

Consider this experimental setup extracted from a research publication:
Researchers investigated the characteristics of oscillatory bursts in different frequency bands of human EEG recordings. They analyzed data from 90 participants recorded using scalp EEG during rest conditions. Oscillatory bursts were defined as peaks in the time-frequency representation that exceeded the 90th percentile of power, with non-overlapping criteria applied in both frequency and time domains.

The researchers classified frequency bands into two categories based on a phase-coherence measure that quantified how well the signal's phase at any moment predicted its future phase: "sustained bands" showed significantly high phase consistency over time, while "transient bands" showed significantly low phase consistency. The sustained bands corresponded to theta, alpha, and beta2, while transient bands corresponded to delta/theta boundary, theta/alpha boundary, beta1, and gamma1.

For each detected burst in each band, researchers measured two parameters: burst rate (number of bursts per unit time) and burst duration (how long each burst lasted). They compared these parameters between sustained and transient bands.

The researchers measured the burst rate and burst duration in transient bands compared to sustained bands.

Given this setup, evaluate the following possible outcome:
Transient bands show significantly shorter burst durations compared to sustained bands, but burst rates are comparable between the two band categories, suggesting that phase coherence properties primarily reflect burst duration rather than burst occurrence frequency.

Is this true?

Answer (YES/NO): NO